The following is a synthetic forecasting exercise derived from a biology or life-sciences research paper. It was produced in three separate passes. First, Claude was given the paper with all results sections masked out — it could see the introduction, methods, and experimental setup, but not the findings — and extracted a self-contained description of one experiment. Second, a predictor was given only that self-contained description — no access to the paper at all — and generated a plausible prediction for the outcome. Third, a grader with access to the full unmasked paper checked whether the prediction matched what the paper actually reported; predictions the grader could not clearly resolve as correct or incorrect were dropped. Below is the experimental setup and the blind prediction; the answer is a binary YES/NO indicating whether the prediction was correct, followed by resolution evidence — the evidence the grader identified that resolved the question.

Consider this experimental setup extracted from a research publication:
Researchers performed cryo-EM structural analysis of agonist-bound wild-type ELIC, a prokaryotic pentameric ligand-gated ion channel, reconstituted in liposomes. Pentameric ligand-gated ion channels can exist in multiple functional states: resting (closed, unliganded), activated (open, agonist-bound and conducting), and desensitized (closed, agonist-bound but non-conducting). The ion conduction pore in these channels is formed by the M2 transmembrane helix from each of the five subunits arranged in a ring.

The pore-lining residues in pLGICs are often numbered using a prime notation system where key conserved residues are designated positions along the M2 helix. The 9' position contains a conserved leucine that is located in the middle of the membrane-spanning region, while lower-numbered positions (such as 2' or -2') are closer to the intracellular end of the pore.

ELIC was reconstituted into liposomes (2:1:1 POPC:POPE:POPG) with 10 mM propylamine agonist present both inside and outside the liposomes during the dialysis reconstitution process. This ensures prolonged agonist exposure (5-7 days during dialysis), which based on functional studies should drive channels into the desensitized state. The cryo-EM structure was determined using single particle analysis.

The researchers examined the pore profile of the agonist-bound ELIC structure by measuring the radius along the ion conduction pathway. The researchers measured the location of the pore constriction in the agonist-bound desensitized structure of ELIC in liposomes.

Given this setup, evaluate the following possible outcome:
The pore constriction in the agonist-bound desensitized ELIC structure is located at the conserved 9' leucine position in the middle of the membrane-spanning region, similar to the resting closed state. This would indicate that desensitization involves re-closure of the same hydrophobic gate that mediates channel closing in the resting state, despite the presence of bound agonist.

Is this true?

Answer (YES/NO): YES